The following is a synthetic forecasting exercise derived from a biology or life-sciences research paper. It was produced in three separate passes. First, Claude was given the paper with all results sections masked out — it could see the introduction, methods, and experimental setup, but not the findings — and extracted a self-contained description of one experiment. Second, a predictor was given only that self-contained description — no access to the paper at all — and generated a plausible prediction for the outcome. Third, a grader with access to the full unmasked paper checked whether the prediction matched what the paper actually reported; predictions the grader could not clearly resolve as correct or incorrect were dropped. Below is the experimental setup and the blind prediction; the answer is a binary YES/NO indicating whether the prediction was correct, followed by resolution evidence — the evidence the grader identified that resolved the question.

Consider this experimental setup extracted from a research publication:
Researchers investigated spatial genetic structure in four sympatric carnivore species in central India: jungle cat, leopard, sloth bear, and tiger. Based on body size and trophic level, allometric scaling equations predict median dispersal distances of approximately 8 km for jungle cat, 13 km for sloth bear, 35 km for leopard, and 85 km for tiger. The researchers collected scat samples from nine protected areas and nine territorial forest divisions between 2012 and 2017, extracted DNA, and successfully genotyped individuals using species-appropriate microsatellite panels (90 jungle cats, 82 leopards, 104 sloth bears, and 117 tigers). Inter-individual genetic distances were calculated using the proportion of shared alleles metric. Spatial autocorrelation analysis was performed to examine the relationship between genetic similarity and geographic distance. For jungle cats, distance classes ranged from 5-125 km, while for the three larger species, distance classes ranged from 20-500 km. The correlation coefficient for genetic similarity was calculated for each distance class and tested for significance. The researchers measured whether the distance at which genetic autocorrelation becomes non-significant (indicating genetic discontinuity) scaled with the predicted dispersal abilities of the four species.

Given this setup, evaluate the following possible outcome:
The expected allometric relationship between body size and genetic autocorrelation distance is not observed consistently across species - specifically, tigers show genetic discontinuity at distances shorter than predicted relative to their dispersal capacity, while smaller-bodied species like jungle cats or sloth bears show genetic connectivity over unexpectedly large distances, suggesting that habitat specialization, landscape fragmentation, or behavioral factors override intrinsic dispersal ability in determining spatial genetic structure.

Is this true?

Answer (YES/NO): NO